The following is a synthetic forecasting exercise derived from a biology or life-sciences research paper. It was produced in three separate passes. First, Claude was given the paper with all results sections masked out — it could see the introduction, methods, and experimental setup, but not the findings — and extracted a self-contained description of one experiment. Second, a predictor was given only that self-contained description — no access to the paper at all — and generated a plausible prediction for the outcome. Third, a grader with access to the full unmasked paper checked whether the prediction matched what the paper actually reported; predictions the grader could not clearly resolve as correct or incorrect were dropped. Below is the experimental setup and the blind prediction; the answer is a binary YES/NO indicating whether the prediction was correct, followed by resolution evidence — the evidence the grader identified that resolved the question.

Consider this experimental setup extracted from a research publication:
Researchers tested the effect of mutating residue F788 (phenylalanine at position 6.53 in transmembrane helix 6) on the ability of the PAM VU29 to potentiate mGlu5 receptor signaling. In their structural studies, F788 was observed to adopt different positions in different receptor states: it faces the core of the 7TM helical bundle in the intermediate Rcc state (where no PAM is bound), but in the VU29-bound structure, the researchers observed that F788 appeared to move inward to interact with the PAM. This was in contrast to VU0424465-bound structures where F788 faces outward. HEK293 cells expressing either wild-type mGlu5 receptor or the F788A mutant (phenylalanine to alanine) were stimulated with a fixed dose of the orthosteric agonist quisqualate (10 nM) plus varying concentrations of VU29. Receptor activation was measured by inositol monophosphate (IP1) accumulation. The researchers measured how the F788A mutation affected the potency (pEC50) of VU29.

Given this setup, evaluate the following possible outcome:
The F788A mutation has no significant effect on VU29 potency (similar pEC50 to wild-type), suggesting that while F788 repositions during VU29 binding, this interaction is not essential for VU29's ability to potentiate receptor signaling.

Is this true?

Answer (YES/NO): NO